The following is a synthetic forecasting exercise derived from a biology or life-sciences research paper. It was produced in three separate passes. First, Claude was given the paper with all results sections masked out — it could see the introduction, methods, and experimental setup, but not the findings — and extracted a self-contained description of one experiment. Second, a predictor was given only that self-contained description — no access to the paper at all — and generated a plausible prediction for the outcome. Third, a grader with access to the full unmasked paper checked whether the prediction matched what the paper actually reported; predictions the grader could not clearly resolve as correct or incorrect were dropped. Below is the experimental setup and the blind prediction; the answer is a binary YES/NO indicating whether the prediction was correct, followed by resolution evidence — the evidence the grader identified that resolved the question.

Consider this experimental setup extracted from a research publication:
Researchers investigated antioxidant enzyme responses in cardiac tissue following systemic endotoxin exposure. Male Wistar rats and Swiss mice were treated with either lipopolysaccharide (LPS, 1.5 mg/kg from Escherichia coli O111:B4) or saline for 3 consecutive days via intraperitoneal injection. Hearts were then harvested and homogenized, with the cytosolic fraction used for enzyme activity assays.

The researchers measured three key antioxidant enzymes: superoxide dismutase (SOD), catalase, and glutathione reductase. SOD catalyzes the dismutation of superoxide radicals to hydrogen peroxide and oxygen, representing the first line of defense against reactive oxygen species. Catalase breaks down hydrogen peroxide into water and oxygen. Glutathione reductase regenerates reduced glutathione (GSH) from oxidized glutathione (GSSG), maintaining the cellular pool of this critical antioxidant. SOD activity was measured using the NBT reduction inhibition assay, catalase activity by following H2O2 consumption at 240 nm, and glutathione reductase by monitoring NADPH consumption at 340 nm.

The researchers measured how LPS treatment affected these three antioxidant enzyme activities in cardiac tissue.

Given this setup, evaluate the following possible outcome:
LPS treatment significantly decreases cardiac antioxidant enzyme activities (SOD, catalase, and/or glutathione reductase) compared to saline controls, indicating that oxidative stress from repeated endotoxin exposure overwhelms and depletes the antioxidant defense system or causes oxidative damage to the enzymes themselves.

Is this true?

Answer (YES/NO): YES